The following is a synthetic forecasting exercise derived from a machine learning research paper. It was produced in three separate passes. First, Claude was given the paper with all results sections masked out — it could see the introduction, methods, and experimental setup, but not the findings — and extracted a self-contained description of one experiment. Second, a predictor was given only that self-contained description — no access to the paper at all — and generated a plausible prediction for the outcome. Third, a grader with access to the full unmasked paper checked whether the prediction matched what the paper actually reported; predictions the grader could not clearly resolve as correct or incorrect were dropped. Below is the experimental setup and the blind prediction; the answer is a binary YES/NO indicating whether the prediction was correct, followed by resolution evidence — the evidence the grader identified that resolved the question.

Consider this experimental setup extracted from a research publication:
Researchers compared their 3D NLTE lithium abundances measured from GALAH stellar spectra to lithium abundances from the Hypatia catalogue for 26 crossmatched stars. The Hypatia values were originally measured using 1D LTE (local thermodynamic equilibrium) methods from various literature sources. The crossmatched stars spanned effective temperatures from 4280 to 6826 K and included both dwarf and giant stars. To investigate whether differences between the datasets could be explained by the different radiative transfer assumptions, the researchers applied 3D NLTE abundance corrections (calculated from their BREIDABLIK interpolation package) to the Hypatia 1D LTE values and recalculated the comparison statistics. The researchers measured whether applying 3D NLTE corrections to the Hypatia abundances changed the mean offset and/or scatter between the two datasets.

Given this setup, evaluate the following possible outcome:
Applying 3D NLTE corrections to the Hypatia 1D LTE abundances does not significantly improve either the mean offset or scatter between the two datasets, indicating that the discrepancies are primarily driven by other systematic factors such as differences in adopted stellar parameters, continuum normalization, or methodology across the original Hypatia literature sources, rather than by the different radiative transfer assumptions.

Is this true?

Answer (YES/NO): NO